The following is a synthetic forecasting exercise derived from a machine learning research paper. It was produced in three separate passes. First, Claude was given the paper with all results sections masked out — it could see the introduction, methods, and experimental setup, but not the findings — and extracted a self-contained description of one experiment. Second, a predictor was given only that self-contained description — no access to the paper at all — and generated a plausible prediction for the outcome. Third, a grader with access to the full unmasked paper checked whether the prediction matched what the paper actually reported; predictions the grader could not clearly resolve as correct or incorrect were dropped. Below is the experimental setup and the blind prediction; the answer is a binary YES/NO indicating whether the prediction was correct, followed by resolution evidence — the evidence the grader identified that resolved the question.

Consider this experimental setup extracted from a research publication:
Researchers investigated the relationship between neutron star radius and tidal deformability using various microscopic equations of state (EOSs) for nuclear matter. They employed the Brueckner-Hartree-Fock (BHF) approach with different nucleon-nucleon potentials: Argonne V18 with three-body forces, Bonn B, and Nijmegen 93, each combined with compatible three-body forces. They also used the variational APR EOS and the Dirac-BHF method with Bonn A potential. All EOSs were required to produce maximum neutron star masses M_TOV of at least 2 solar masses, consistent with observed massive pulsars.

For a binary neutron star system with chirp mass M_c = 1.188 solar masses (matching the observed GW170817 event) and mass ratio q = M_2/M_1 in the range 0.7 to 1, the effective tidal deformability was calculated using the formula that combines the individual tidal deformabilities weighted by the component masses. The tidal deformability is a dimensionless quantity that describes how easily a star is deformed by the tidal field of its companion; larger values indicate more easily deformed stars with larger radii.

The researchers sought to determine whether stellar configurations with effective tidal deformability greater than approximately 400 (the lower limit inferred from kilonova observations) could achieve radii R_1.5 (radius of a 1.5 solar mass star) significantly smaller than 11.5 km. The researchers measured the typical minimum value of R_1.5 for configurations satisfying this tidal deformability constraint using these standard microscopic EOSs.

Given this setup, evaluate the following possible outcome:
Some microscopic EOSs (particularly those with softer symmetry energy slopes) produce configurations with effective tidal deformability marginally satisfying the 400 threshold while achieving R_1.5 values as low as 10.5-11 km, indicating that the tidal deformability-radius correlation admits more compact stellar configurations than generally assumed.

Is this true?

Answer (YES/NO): NO